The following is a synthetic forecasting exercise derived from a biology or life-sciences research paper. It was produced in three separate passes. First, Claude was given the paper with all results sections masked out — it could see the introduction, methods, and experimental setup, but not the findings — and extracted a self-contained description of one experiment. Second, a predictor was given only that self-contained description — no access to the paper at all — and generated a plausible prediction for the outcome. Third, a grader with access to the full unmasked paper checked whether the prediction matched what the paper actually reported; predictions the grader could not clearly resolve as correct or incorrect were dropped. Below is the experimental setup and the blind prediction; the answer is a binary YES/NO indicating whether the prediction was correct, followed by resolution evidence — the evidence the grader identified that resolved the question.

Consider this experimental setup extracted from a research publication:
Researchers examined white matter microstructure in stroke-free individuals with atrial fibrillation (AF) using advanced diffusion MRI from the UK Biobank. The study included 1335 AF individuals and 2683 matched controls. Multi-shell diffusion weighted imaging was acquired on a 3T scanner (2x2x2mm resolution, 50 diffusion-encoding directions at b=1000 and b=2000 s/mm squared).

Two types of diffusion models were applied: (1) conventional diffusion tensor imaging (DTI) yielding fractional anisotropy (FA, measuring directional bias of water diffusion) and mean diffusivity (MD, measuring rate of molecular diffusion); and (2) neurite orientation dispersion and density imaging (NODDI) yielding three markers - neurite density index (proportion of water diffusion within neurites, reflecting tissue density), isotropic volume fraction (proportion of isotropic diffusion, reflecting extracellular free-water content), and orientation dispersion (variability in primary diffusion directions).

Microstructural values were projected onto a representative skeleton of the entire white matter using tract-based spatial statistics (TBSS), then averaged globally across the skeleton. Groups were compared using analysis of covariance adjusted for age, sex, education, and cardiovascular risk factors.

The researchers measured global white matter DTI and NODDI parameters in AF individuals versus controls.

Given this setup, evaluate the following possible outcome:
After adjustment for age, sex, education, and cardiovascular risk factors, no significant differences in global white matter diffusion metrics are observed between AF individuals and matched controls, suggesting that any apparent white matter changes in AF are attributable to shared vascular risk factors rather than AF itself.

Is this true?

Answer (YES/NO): NO